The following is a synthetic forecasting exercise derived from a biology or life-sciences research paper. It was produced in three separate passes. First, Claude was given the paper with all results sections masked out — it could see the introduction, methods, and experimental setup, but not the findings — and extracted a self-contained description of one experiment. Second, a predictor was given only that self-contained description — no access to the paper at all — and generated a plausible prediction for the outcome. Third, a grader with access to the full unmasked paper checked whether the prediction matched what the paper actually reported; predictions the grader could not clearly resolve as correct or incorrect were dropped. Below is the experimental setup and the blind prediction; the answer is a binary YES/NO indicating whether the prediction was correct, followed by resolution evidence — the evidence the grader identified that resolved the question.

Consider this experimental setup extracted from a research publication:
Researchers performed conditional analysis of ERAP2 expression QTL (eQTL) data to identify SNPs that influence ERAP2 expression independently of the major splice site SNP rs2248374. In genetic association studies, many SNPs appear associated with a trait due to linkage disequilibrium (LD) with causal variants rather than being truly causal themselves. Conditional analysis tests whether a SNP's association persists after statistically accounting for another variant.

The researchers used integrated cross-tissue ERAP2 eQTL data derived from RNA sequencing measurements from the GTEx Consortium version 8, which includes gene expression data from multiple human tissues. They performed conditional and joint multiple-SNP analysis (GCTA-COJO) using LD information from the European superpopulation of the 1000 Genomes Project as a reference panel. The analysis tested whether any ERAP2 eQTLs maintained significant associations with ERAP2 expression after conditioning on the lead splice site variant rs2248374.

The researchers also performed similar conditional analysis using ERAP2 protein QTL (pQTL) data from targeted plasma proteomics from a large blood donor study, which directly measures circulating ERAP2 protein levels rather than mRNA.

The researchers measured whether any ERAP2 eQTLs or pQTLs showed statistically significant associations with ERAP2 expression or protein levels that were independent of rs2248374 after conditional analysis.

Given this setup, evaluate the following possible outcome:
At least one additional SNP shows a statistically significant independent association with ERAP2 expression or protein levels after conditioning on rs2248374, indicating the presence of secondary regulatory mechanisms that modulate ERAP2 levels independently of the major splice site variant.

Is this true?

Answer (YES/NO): YES